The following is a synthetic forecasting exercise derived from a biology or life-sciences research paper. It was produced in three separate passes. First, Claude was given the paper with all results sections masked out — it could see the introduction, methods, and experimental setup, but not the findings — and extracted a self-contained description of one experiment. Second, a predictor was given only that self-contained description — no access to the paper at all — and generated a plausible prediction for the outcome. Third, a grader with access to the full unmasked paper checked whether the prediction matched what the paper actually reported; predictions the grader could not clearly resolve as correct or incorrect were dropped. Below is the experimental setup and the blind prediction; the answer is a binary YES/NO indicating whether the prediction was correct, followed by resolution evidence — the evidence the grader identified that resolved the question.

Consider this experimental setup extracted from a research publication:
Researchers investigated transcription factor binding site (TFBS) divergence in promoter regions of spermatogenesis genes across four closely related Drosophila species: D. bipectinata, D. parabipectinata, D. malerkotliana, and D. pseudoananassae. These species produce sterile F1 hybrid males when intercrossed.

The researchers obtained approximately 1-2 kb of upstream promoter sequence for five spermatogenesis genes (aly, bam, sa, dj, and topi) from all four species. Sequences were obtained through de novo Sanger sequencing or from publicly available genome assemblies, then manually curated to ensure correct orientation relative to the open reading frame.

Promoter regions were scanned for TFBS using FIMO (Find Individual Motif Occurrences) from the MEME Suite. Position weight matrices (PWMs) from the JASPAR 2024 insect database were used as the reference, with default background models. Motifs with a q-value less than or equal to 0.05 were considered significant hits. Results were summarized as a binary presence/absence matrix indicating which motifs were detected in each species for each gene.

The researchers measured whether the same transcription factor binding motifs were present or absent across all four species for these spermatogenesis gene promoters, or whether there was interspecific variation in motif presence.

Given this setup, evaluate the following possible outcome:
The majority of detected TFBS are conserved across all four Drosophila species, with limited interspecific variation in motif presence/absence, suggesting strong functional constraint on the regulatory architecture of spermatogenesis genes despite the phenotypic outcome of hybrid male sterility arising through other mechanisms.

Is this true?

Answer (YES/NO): NO